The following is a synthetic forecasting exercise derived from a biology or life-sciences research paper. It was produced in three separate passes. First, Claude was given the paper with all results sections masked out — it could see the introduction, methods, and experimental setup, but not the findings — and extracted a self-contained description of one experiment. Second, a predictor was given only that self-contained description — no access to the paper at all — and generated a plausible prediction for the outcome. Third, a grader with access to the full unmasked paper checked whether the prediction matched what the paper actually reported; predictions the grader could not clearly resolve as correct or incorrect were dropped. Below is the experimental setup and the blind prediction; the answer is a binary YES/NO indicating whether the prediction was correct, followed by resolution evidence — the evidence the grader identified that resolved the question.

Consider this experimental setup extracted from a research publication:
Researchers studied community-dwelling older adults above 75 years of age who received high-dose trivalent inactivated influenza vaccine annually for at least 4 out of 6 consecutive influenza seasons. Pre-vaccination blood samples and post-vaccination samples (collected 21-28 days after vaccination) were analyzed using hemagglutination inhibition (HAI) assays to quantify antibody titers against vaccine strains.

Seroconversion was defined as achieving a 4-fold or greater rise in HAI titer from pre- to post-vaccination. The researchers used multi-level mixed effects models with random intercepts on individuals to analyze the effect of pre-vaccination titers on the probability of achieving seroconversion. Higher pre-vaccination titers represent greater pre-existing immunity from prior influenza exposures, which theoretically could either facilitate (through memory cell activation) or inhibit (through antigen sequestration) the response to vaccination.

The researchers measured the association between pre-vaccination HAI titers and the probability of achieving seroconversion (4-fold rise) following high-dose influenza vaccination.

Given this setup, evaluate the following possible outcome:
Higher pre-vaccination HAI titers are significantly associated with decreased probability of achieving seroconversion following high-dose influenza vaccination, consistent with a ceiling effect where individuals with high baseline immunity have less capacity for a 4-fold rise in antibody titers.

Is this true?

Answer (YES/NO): YES